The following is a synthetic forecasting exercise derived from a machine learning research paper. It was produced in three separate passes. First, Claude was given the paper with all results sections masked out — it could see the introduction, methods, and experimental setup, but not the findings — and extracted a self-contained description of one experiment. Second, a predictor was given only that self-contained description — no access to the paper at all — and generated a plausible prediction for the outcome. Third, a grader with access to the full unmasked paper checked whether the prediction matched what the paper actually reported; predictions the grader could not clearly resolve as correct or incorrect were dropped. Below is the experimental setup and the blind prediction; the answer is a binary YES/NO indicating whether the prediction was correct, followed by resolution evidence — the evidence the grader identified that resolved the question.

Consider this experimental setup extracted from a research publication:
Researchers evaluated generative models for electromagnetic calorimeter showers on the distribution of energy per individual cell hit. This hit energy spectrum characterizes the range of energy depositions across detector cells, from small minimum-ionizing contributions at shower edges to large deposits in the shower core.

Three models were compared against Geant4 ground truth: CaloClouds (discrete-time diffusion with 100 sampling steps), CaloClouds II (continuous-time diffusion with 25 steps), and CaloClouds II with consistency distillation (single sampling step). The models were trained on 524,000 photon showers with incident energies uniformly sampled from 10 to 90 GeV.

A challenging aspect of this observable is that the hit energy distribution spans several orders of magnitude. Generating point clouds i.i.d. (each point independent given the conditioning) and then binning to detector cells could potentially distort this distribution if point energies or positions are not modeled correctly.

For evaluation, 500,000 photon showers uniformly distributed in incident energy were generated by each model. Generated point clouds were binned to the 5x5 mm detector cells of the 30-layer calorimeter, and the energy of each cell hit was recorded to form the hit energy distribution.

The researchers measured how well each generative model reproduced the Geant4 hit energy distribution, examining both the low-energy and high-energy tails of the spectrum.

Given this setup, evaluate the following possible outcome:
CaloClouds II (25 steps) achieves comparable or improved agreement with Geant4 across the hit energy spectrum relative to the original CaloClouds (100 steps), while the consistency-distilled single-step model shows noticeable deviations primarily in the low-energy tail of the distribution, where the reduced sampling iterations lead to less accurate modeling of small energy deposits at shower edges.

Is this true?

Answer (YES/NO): NO